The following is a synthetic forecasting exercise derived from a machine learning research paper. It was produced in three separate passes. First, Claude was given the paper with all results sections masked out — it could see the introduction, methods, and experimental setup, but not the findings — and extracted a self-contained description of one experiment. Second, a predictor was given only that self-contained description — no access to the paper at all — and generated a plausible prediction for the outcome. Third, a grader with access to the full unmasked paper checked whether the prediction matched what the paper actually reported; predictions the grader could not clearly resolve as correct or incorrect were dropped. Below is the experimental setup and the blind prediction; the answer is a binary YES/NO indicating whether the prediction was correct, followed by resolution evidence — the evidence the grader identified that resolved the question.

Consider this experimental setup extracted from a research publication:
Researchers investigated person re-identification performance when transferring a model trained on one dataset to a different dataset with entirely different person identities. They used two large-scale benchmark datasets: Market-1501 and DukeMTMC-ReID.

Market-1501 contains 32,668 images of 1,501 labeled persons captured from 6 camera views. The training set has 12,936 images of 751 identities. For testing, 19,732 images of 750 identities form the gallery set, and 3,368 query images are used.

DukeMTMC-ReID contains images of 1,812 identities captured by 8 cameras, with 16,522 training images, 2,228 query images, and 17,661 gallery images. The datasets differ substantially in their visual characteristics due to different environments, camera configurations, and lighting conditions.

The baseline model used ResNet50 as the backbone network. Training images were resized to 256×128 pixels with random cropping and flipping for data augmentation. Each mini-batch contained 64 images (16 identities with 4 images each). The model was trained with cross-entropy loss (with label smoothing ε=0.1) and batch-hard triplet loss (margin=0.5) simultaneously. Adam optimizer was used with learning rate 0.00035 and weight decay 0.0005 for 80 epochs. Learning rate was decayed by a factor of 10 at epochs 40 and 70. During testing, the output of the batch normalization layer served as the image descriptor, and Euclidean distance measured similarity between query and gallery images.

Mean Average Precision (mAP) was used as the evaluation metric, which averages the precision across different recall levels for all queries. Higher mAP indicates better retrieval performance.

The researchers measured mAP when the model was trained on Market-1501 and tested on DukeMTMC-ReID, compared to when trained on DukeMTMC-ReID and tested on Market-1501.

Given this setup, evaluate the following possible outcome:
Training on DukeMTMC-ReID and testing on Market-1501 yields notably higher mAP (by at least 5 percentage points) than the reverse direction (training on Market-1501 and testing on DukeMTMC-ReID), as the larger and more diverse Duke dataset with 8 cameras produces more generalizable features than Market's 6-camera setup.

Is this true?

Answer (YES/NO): NO